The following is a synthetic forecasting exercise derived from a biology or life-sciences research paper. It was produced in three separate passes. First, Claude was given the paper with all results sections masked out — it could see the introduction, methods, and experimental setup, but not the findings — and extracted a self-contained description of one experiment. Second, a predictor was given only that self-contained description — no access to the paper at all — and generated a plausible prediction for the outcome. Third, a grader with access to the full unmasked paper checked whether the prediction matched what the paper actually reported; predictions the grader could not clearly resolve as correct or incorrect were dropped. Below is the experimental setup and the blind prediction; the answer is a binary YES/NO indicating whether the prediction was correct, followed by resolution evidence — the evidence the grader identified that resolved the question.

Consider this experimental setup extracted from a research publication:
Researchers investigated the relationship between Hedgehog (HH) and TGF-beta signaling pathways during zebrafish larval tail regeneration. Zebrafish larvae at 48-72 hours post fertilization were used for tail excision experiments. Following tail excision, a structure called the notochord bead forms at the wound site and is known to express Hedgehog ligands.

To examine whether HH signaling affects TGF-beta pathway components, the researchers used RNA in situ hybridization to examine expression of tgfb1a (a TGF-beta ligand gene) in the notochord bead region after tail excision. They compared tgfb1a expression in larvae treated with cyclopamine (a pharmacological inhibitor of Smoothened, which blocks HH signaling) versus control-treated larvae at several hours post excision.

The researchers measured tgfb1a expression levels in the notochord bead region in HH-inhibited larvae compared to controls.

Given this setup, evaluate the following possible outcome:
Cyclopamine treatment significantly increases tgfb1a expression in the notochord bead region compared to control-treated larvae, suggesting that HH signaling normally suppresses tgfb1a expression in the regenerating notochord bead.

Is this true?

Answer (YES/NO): NO